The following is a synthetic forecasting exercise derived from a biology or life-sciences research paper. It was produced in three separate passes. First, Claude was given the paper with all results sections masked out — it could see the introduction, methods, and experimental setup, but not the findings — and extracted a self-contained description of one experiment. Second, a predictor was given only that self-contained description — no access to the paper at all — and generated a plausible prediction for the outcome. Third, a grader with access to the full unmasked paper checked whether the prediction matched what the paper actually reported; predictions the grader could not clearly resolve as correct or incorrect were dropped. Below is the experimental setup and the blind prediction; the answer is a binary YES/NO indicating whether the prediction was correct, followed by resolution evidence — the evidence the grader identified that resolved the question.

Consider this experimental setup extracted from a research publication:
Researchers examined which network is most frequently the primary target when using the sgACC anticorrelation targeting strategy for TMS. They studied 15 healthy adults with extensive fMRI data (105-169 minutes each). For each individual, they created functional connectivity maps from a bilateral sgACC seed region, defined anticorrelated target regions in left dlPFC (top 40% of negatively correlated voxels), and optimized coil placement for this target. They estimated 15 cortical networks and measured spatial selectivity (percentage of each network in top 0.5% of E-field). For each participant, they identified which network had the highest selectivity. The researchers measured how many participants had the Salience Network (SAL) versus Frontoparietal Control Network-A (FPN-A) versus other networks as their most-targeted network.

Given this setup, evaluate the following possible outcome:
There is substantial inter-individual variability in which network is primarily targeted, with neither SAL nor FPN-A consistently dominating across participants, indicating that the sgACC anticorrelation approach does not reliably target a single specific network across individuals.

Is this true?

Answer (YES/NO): NO